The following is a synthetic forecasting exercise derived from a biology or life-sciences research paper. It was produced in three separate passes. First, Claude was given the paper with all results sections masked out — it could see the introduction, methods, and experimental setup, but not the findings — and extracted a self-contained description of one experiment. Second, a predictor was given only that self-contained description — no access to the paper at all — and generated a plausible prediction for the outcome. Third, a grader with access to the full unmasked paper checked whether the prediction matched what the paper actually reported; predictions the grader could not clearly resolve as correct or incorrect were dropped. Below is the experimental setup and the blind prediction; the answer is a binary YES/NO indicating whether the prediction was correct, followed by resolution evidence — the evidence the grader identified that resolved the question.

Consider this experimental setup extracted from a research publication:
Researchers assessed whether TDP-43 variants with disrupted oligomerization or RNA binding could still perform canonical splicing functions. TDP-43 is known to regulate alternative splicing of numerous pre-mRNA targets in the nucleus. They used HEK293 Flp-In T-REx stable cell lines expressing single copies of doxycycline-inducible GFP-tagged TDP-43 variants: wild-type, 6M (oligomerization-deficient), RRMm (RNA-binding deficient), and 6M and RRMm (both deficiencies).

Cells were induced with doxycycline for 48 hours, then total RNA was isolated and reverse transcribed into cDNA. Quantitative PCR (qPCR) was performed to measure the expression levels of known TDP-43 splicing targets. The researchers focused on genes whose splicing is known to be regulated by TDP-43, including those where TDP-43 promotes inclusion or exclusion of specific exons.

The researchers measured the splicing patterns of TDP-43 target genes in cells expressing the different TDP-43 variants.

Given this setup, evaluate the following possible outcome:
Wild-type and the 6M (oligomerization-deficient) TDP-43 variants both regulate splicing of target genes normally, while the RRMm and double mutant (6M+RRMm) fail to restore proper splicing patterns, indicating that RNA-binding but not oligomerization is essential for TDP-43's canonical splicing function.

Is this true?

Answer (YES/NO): NO